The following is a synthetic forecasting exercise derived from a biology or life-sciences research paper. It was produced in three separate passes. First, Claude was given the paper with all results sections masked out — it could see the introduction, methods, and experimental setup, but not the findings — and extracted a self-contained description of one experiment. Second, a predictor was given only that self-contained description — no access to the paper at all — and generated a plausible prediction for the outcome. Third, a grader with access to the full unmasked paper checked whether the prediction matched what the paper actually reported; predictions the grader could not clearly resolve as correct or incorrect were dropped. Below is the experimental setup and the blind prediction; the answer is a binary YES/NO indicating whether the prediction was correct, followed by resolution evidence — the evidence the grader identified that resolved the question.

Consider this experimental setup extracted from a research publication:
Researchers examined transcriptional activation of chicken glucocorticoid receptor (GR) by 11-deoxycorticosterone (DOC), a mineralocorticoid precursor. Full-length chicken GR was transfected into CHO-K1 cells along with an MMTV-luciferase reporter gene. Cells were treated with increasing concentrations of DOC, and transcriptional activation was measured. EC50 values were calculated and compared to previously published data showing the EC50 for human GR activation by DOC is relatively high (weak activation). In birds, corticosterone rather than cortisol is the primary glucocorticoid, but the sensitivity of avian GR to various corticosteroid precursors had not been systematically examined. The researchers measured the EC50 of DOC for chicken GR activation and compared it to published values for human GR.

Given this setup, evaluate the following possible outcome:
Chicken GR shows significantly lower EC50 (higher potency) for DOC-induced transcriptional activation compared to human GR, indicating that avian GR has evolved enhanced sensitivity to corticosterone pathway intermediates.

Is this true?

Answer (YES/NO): YES